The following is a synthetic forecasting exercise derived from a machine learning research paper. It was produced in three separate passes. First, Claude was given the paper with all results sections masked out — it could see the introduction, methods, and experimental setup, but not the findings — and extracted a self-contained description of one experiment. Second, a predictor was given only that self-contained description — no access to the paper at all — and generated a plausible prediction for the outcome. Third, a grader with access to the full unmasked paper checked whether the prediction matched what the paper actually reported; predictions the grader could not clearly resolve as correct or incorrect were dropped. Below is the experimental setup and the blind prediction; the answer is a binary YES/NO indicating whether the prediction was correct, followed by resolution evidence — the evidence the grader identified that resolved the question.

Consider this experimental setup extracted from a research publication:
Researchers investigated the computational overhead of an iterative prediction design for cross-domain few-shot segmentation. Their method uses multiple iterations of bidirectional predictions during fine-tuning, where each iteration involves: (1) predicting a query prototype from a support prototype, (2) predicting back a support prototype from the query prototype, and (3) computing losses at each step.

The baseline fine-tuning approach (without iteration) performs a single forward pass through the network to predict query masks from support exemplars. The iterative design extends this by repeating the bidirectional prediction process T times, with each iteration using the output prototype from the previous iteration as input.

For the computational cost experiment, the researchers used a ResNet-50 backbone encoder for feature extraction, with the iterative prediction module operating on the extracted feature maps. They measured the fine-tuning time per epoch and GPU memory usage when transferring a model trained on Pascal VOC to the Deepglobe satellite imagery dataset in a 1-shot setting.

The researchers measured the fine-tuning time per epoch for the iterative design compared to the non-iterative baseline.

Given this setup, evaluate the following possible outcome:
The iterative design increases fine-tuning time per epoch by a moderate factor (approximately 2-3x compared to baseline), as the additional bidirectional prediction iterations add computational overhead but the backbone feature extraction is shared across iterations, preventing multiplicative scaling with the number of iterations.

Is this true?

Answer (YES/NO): YES